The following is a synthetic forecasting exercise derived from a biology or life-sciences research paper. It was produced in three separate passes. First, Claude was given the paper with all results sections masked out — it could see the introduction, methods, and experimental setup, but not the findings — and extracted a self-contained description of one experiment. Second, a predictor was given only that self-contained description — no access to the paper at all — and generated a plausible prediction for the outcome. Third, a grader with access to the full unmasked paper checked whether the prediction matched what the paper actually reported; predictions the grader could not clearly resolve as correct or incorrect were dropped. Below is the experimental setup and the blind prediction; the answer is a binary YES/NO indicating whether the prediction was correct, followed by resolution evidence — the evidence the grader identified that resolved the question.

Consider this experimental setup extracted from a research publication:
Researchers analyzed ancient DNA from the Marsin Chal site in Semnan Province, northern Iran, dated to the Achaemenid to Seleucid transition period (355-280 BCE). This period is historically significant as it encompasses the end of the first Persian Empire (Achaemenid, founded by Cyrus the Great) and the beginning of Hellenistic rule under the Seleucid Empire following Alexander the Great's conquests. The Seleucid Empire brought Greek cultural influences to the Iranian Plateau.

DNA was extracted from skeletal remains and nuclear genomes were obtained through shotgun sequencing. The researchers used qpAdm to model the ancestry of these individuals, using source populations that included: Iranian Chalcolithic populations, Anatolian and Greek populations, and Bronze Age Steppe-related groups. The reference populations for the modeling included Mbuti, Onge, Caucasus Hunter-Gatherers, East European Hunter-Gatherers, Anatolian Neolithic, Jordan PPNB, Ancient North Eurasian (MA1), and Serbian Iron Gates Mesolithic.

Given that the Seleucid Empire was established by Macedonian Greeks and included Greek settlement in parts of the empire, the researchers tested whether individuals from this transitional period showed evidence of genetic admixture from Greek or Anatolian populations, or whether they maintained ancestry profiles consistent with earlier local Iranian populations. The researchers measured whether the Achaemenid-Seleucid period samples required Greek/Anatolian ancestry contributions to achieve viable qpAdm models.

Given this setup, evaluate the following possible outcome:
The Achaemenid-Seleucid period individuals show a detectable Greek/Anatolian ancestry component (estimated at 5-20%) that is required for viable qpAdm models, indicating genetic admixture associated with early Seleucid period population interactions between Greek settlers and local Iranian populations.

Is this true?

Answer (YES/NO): NO